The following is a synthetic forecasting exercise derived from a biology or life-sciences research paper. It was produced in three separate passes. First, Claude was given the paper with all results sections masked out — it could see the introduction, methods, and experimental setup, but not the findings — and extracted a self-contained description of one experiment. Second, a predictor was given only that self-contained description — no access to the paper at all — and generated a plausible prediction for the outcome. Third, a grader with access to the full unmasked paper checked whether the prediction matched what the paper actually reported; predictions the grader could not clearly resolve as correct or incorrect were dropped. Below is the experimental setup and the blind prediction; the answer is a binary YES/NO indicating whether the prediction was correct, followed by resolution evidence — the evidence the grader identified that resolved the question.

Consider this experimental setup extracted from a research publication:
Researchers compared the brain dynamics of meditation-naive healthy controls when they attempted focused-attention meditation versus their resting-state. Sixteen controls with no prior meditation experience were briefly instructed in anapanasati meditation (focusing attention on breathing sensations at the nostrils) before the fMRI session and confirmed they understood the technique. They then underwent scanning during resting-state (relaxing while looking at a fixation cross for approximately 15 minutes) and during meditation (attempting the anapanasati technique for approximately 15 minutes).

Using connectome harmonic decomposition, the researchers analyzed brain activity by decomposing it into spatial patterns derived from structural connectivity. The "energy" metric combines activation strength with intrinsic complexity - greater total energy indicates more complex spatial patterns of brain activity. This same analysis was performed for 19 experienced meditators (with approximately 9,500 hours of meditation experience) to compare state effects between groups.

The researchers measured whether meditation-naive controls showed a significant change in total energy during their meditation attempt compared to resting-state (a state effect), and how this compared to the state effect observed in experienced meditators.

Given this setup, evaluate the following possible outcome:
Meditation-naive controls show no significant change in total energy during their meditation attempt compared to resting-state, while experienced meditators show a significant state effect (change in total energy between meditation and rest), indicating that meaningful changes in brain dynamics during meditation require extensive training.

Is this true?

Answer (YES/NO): YES